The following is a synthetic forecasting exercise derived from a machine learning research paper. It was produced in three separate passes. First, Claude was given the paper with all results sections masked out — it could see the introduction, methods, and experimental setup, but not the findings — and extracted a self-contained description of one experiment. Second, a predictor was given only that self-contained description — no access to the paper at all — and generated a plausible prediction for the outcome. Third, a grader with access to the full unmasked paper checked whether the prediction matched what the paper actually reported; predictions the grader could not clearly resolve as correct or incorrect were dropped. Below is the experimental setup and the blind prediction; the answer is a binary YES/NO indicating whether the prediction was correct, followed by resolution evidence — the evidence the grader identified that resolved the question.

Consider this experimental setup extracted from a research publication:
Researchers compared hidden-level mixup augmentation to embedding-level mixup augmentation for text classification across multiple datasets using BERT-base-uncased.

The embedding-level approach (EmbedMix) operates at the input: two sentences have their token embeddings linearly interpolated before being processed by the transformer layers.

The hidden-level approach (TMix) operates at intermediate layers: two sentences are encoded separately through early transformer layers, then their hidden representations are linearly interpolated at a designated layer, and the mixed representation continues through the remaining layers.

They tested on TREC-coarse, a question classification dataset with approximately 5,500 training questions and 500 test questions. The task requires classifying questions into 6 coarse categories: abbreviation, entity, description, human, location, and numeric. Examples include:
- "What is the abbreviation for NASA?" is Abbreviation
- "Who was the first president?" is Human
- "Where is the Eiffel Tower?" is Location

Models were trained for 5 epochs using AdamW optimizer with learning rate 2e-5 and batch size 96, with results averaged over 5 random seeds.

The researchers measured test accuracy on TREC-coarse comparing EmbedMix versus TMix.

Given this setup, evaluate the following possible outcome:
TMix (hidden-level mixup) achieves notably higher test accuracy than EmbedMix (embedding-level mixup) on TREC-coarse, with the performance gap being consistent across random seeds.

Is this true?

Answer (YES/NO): NO